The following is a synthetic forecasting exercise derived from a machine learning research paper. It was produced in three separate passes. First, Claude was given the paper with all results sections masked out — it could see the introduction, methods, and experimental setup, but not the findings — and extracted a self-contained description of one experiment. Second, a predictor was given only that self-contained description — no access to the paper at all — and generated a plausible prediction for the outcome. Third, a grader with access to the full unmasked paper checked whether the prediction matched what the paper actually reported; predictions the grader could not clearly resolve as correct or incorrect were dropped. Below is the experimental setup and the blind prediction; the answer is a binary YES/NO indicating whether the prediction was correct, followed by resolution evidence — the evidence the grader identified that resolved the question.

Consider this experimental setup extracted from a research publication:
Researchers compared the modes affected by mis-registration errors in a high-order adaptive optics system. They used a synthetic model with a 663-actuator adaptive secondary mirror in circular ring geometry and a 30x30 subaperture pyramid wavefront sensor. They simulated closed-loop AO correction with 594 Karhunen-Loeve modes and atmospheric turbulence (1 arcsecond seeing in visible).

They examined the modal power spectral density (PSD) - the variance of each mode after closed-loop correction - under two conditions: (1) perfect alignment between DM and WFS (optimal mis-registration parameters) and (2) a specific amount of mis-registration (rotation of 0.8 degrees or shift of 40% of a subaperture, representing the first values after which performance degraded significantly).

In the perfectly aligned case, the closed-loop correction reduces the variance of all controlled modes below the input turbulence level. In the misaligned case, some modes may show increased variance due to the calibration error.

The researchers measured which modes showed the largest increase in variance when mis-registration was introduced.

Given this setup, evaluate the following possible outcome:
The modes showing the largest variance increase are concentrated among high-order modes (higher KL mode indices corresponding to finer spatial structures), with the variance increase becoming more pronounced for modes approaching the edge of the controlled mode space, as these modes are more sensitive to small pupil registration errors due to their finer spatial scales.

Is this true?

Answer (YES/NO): YES